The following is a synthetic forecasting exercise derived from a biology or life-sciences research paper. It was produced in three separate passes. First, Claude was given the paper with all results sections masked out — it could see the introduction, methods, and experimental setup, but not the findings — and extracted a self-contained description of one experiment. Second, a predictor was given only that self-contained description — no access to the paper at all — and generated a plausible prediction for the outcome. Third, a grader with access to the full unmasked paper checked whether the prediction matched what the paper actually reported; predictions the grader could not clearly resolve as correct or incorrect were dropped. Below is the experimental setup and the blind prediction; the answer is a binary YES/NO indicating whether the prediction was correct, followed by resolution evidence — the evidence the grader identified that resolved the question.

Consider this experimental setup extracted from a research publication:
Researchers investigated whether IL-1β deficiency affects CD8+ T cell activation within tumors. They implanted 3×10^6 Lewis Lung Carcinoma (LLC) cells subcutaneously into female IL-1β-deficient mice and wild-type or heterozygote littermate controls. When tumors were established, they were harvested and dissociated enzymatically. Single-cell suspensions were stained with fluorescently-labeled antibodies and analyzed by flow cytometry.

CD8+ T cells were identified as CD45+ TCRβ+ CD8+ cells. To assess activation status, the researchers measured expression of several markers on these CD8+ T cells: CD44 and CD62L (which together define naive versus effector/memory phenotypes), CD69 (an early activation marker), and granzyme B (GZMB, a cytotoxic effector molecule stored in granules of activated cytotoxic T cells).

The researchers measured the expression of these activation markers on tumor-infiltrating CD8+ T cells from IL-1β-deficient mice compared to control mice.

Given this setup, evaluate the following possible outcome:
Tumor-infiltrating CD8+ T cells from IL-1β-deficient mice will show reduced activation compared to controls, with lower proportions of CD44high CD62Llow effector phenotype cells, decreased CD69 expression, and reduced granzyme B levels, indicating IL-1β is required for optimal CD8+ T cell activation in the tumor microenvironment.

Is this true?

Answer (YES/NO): NO